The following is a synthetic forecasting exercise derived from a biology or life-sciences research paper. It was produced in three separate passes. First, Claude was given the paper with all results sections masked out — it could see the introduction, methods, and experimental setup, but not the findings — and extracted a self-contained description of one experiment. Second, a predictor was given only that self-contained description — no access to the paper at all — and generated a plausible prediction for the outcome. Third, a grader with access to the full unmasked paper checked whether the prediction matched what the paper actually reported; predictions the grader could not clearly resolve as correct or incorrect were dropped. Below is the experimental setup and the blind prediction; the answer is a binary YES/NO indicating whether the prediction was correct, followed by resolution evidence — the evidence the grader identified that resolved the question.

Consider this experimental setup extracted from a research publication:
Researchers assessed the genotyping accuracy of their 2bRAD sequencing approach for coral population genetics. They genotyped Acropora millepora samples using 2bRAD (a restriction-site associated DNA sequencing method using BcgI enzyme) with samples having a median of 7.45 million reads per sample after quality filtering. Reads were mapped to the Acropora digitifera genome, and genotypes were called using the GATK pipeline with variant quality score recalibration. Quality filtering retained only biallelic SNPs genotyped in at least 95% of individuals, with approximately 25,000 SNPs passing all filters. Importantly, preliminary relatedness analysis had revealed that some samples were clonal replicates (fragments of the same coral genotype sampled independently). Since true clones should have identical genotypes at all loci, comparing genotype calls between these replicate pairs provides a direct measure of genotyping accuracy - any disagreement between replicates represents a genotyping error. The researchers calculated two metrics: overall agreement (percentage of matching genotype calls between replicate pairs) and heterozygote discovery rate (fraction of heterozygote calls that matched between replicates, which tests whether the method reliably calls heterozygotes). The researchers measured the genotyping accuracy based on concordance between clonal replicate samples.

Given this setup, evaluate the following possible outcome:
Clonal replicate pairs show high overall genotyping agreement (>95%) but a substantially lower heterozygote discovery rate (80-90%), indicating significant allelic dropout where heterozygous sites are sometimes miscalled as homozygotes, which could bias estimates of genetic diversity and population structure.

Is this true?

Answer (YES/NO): NO